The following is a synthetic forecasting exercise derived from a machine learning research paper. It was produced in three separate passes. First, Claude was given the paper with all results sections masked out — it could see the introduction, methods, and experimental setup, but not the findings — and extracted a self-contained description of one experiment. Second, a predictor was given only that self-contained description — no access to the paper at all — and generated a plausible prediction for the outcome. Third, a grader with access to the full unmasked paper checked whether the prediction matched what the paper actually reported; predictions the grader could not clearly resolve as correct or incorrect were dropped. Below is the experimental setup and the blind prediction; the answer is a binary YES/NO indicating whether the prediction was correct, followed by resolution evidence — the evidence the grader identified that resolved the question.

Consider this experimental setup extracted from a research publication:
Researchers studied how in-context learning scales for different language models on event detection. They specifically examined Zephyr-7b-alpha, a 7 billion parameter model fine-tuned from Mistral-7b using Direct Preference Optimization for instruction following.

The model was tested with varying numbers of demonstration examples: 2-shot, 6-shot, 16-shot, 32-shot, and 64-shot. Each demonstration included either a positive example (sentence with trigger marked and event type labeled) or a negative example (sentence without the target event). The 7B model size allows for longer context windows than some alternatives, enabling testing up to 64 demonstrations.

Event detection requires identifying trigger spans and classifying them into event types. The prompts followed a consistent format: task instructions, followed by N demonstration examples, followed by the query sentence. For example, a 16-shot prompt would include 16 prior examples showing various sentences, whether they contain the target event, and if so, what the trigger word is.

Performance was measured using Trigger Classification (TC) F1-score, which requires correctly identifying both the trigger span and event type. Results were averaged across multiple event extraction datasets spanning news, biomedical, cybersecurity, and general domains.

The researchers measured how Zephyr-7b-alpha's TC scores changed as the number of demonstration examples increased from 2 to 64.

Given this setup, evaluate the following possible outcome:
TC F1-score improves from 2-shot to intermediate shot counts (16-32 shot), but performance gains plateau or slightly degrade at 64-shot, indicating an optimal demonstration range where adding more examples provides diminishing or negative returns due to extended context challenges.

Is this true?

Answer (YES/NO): YES